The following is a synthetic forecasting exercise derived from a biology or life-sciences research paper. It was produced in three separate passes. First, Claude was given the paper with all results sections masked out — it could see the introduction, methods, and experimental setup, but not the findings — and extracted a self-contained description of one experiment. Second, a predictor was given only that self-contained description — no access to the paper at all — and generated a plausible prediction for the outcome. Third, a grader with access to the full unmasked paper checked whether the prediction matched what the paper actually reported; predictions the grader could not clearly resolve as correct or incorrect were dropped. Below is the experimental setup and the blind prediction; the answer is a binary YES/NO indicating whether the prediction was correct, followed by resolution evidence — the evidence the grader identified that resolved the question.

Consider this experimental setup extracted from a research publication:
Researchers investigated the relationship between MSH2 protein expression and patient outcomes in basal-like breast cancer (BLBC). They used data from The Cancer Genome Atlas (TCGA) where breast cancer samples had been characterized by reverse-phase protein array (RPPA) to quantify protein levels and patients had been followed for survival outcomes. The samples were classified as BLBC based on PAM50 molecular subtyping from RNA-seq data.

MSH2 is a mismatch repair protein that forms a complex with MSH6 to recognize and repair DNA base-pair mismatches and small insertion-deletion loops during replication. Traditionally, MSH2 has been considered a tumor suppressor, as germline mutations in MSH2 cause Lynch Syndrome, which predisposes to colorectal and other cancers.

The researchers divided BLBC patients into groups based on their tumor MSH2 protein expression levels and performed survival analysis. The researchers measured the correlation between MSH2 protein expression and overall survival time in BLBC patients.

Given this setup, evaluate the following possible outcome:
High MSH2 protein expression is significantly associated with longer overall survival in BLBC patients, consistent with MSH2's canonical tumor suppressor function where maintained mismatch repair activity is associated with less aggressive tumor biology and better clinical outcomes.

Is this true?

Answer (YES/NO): NO